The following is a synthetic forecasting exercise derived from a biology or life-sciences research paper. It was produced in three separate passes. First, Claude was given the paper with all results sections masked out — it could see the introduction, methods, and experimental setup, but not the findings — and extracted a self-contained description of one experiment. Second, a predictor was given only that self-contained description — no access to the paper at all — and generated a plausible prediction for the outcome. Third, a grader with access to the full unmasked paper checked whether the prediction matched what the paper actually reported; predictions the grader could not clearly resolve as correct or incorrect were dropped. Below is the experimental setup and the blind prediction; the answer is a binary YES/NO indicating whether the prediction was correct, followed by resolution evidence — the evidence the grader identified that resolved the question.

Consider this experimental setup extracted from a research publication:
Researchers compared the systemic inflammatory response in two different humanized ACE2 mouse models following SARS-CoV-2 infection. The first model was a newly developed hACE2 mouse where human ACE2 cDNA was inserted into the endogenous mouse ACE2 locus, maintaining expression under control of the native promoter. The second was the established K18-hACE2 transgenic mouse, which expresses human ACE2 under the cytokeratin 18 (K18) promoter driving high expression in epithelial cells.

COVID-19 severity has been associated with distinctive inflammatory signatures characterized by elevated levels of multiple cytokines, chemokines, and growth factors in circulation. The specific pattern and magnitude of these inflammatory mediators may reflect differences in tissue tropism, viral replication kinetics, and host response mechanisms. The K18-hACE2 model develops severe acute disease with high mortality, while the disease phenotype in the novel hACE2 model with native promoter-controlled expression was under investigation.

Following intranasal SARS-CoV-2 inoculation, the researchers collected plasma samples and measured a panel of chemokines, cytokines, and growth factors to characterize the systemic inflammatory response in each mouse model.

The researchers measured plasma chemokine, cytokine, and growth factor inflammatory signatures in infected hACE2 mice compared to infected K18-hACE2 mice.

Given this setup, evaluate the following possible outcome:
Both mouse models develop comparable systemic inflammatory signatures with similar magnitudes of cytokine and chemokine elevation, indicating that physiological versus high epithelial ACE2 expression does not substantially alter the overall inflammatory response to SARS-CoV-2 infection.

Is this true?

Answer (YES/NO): NO